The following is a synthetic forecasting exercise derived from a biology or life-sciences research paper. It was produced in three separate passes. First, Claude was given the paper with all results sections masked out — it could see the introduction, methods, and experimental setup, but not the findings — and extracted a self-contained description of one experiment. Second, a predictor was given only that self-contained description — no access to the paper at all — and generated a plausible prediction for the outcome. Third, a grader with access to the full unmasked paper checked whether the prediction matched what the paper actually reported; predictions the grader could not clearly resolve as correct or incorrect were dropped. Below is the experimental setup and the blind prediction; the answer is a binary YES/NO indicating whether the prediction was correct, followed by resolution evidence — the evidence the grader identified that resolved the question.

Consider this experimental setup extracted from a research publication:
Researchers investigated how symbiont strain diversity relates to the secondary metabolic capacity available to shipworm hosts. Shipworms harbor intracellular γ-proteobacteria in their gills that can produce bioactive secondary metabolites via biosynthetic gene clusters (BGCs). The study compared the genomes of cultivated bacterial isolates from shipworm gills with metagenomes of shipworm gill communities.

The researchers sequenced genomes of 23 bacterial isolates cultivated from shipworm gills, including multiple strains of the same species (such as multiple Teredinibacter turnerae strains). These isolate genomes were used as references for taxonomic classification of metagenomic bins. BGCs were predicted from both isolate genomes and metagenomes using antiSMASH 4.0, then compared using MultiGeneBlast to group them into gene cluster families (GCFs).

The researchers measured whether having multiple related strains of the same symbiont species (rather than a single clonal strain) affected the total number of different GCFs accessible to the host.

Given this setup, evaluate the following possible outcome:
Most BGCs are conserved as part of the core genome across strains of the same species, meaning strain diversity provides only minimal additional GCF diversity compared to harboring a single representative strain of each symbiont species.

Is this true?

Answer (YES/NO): NO